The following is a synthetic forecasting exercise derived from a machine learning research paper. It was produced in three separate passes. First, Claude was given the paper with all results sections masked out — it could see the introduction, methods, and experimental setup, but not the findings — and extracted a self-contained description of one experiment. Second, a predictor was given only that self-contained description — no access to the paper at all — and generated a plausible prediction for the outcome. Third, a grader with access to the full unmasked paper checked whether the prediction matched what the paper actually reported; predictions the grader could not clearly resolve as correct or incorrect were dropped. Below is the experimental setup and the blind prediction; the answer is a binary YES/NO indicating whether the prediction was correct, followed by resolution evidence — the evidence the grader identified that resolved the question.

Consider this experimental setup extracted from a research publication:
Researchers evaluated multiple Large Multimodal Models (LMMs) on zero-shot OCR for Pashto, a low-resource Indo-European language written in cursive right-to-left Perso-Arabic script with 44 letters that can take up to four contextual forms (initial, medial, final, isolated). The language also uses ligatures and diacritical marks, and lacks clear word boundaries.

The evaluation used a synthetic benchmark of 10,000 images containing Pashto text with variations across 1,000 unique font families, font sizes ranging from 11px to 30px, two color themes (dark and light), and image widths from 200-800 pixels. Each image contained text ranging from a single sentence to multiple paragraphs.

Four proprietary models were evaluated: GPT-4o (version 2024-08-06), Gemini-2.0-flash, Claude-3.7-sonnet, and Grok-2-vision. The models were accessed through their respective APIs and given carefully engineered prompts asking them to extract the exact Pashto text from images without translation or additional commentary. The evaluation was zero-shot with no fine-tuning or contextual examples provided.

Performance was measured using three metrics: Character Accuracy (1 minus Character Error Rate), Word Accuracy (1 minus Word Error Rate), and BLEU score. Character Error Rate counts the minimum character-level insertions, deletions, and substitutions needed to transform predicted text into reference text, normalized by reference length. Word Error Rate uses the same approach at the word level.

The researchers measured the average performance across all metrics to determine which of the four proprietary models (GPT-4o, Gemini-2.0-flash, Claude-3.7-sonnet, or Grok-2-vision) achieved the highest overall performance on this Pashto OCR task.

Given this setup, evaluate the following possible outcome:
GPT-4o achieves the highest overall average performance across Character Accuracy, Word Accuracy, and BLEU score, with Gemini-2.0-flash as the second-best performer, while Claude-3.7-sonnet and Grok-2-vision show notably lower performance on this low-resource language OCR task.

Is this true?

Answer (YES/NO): NO